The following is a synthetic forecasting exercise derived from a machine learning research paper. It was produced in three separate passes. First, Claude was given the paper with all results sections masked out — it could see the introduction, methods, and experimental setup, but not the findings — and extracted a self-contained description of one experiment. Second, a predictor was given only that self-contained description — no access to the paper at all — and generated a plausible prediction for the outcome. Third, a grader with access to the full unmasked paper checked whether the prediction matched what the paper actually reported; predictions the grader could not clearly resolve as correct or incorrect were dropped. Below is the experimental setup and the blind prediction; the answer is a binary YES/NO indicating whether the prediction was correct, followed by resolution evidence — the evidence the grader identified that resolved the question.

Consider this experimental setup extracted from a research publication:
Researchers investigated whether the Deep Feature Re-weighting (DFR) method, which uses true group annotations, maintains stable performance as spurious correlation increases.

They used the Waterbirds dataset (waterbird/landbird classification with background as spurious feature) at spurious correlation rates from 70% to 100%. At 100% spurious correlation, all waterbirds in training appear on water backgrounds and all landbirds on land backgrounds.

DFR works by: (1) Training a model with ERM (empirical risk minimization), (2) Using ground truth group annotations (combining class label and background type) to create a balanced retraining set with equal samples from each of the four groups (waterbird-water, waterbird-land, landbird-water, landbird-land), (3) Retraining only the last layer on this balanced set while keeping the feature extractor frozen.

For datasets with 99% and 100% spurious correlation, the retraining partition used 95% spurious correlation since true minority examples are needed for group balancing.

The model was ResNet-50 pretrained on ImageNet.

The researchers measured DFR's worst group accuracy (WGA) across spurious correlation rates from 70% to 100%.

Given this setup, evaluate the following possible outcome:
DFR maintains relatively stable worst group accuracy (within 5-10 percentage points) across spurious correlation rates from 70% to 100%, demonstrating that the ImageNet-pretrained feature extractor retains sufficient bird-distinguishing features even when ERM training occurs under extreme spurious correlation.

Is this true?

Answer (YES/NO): YES